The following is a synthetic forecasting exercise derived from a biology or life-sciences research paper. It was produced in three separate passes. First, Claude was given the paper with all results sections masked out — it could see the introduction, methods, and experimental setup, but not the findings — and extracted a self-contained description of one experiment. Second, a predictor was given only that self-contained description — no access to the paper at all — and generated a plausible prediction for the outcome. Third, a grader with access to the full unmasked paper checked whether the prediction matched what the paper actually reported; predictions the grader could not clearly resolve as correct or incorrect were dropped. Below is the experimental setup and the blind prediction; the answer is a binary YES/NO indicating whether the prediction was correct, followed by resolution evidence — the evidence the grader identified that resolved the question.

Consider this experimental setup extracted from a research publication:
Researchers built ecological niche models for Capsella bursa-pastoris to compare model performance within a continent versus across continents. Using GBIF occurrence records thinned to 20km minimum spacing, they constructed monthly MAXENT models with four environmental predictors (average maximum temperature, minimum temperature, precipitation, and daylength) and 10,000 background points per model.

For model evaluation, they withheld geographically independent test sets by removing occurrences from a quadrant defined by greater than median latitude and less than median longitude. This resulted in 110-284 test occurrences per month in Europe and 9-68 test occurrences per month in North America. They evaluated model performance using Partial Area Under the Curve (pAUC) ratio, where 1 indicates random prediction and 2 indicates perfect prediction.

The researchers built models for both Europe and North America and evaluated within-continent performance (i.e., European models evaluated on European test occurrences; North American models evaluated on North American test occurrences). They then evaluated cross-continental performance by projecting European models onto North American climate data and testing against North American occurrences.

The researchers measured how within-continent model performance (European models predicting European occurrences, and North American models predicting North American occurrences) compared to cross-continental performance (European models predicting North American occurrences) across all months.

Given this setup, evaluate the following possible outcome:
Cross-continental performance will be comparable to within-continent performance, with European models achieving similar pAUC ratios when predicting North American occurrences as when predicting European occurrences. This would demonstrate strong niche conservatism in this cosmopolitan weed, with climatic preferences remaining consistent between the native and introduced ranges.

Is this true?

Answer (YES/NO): NO